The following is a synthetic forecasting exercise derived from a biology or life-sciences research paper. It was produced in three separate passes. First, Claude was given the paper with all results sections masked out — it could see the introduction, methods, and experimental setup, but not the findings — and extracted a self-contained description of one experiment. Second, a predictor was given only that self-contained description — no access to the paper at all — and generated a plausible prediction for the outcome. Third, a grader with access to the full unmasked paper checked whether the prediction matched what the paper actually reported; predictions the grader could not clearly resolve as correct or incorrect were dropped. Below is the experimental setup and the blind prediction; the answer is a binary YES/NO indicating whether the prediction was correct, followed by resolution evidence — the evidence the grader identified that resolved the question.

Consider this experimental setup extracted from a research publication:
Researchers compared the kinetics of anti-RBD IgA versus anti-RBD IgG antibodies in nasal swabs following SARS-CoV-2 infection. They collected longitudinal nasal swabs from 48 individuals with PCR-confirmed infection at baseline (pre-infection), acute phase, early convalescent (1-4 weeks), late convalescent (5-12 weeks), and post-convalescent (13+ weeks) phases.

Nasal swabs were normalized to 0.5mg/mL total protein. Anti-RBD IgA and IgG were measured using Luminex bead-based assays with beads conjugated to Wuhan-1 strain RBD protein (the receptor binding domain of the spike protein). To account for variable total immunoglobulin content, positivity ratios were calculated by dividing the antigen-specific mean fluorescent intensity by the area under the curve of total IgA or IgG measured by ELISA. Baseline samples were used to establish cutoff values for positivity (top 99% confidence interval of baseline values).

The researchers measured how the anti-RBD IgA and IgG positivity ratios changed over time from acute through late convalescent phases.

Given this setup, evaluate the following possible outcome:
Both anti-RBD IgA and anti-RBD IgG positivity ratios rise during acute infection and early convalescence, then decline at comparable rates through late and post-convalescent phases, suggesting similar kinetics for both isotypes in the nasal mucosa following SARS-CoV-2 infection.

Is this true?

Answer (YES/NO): NO